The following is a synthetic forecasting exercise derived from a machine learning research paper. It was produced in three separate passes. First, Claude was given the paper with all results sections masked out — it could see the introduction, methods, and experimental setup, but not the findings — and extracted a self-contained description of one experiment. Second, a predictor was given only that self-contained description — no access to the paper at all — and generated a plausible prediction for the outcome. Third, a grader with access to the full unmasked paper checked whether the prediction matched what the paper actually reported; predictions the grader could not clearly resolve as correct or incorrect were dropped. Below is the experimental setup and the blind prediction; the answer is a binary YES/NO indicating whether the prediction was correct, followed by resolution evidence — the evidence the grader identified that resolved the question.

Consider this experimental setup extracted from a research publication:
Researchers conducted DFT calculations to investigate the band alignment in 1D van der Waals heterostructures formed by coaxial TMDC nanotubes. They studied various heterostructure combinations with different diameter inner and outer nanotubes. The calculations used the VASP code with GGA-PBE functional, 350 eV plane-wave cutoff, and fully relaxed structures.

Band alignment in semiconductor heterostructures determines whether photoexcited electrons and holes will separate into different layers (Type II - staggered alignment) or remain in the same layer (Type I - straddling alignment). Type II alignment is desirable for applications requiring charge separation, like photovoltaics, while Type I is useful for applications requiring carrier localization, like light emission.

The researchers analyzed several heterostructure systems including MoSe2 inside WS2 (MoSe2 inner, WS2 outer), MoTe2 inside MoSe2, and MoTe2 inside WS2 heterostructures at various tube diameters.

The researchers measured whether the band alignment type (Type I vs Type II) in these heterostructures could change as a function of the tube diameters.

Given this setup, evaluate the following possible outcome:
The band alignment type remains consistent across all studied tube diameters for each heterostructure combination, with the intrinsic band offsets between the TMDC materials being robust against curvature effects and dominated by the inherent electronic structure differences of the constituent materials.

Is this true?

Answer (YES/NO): NO